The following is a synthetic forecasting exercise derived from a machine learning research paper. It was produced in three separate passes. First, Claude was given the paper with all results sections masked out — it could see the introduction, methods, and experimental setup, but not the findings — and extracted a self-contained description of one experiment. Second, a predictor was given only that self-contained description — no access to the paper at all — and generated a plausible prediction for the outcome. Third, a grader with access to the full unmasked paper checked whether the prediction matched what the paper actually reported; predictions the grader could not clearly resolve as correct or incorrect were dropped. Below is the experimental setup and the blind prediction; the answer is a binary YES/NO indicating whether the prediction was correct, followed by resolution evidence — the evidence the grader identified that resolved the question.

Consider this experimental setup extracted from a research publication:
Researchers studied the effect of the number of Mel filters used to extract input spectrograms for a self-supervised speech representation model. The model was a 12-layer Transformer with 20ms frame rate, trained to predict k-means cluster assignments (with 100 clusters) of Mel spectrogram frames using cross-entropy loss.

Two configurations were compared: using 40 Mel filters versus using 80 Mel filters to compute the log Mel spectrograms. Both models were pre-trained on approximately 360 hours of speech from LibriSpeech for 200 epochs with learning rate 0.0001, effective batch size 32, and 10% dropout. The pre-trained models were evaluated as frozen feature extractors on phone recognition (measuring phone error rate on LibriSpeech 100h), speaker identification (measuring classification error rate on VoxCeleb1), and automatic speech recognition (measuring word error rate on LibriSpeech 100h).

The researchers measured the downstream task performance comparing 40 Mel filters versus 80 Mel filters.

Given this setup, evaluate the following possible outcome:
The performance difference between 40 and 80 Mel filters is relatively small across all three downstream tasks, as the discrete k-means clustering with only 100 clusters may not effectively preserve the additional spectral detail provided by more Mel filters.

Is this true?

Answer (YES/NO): YES